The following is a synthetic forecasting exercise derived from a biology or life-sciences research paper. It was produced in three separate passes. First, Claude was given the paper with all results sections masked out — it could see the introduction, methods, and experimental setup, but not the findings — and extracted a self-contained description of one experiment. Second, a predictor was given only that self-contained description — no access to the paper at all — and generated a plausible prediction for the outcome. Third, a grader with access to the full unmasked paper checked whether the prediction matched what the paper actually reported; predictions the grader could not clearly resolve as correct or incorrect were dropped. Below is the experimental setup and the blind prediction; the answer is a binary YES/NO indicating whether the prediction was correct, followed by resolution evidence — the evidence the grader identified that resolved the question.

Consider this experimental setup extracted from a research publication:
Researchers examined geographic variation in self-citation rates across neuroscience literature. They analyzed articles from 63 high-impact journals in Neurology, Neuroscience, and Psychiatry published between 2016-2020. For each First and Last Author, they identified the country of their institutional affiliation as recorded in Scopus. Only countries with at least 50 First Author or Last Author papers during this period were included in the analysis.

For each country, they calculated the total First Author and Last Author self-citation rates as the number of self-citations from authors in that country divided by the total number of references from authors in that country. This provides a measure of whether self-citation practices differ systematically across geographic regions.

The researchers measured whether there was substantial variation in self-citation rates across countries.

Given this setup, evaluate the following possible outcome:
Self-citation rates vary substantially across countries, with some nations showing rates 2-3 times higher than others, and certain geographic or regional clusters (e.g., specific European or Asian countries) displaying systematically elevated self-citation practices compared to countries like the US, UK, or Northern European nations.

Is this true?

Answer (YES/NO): NO